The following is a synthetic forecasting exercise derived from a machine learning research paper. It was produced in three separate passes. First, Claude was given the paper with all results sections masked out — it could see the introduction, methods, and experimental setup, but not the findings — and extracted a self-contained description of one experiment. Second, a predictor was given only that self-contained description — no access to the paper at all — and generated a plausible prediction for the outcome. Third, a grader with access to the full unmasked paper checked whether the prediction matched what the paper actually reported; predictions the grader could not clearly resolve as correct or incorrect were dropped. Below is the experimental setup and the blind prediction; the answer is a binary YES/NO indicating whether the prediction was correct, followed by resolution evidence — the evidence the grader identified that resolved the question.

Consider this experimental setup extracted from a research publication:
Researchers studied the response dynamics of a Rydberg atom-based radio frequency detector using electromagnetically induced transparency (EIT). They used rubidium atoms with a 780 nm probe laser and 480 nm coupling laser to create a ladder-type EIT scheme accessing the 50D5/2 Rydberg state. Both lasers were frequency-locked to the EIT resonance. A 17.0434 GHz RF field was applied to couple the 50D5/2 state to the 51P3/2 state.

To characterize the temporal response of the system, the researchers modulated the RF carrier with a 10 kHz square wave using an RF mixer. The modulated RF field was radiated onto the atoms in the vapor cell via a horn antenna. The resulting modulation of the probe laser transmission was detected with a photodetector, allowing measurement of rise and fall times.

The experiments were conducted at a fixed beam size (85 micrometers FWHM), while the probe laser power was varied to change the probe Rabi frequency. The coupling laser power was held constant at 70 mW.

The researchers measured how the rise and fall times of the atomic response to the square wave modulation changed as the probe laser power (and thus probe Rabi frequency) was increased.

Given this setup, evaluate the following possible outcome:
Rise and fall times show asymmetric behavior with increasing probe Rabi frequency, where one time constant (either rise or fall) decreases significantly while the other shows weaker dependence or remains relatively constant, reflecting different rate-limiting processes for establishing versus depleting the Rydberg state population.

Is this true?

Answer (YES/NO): NO